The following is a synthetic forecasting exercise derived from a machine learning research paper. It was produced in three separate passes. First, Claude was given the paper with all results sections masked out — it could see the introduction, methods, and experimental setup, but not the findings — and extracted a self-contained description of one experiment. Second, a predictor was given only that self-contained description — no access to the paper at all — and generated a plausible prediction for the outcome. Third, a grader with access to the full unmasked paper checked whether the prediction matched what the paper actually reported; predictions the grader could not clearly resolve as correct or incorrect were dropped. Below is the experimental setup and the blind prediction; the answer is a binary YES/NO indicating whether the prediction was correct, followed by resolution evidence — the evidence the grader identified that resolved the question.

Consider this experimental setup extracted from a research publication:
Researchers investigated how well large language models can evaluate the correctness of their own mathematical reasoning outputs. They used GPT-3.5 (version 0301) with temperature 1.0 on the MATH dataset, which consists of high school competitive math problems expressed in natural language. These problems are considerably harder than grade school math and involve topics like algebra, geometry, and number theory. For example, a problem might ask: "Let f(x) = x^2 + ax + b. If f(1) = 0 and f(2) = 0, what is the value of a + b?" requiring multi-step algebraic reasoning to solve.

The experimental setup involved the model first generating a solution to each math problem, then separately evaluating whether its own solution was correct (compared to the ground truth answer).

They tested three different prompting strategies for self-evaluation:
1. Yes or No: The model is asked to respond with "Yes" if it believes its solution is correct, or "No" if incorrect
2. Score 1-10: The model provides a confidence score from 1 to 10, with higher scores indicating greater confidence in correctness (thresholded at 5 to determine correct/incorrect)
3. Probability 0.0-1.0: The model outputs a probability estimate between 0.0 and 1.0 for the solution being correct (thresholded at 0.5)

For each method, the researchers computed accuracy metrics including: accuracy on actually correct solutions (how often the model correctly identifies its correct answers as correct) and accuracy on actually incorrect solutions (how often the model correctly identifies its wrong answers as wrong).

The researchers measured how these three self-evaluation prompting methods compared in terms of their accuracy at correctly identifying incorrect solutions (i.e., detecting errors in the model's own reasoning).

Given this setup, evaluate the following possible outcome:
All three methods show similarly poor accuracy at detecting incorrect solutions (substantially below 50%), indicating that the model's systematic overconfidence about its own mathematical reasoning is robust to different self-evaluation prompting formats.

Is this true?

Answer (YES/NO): NO